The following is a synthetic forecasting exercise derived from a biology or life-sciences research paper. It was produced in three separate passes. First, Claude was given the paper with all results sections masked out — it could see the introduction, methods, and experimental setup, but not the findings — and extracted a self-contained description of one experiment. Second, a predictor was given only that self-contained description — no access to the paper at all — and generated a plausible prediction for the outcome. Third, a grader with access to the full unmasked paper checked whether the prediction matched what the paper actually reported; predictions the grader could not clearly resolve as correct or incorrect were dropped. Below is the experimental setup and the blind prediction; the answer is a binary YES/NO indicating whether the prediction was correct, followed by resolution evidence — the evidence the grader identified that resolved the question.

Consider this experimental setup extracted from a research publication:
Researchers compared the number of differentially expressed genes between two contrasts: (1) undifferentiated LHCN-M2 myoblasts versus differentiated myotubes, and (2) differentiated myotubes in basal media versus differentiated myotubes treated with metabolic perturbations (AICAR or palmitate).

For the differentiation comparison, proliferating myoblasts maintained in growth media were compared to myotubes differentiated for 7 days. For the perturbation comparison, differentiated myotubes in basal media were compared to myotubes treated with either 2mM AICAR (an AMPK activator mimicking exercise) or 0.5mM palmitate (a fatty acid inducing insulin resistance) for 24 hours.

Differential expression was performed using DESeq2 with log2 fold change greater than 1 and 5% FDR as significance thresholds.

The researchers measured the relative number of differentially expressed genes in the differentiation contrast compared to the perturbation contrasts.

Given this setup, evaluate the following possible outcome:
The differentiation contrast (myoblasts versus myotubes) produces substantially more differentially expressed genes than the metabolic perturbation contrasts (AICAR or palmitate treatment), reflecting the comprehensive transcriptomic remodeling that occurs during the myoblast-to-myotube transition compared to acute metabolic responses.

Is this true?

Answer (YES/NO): NO